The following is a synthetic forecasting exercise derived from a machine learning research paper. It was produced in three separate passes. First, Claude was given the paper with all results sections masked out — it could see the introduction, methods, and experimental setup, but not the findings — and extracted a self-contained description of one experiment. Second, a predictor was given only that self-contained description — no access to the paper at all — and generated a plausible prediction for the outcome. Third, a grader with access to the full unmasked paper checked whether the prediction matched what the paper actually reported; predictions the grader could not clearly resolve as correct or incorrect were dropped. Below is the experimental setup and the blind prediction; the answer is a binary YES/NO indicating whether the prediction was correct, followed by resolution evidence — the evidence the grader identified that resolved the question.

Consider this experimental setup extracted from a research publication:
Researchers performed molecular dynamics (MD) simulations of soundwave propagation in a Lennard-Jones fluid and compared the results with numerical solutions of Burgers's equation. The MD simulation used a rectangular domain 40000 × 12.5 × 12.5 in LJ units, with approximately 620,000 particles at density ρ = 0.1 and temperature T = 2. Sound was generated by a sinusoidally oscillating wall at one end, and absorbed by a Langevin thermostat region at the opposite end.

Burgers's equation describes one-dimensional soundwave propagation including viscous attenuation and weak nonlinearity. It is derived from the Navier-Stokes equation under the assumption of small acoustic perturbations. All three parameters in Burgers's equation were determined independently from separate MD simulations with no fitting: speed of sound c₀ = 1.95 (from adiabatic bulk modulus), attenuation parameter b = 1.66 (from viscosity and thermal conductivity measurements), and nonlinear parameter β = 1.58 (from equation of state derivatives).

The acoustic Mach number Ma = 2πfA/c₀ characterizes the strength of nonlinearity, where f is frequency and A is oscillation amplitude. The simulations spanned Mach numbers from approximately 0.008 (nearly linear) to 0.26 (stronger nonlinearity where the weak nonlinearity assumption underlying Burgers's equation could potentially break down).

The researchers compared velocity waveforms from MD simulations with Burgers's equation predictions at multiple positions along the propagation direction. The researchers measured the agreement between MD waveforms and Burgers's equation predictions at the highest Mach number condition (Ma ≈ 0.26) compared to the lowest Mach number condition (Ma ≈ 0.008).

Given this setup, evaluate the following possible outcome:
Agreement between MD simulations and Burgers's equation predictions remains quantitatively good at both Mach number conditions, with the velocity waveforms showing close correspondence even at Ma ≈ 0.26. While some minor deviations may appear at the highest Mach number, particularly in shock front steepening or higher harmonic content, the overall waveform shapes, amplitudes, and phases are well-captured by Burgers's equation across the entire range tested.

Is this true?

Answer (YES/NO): NO